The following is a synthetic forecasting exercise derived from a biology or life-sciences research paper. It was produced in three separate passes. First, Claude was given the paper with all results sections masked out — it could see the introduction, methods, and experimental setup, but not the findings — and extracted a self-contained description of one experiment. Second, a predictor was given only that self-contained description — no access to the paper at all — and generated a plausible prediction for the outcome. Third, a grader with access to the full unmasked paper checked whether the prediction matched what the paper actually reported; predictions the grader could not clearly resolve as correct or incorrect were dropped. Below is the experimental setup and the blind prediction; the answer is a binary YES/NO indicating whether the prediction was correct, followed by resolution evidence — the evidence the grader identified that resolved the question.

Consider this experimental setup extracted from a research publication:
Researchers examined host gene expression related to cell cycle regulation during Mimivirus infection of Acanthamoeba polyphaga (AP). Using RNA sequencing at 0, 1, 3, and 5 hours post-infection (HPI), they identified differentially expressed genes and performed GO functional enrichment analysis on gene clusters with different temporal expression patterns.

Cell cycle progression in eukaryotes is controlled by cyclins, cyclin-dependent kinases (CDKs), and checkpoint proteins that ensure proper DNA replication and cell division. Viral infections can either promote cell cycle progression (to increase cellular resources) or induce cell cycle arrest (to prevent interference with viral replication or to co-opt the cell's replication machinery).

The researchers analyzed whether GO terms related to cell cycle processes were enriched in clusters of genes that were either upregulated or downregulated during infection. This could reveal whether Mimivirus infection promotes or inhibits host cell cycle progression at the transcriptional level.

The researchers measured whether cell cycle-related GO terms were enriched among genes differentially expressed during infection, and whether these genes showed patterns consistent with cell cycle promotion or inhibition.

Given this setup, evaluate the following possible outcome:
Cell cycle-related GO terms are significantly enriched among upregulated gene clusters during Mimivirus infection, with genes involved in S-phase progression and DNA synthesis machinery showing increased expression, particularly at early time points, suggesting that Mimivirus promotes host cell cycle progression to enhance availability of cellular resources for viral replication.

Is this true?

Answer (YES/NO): NO